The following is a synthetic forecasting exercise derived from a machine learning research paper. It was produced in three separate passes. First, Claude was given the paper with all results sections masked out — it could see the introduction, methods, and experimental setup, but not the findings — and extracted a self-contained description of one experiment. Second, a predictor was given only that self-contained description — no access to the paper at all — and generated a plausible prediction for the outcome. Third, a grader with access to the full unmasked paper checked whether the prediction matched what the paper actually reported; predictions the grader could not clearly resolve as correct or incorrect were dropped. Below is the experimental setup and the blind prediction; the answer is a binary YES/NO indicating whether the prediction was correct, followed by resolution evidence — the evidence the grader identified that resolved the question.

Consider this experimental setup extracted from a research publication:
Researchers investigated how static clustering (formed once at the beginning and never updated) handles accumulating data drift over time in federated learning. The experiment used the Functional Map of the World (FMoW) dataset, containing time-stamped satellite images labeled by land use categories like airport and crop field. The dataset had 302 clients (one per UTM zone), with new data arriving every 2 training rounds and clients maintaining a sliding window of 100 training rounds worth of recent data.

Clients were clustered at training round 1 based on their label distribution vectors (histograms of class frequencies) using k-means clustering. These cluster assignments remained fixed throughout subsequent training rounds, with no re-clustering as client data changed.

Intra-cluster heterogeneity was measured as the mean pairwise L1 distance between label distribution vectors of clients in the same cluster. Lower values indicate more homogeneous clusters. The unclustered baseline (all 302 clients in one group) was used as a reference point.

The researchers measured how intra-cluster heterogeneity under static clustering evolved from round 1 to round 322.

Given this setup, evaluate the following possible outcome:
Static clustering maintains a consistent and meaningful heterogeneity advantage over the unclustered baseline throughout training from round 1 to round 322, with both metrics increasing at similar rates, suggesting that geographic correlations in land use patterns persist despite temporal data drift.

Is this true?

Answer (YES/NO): NO